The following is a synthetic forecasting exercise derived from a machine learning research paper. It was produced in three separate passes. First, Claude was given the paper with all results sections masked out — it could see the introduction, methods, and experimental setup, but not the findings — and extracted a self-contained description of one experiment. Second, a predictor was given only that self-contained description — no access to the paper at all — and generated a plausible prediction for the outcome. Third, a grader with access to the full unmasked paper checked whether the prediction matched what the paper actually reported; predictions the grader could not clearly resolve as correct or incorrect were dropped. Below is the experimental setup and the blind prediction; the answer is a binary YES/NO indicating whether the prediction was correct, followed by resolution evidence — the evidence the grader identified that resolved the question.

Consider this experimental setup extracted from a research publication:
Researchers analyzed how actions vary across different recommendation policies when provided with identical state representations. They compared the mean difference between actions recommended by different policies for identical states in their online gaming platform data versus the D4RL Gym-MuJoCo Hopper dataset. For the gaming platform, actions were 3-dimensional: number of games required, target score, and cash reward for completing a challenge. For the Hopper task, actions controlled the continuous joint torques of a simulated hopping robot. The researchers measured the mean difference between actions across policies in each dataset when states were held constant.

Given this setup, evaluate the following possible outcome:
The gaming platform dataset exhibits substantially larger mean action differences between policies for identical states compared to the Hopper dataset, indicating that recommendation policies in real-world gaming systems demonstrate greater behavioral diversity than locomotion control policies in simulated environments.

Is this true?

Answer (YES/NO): YES